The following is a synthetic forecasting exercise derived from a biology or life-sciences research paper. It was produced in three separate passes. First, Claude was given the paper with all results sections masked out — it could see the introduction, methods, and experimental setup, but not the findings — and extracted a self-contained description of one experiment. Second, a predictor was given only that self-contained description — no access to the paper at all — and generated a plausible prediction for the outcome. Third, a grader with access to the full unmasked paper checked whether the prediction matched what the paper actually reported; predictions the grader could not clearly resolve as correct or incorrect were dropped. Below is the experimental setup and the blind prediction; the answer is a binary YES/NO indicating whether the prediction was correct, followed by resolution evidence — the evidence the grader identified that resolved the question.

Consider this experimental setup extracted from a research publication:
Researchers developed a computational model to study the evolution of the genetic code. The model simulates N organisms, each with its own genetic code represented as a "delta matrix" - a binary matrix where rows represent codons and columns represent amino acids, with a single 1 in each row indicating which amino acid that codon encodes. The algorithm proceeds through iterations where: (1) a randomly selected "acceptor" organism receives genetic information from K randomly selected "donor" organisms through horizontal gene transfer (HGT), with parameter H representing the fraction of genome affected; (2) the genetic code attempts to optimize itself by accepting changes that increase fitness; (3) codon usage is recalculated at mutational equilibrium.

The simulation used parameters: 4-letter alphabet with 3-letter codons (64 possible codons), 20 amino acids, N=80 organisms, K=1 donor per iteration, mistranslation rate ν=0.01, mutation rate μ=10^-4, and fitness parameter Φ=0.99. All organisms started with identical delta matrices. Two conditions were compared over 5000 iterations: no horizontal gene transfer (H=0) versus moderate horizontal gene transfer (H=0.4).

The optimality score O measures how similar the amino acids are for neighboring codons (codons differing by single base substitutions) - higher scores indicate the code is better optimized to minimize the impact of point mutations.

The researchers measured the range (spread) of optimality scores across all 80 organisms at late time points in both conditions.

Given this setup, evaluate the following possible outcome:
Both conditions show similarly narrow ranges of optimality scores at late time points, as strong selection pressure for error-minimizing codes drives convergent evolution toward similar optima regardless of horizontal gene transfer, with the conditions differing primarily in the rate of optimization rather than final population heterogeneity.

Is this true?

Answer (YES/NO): NO